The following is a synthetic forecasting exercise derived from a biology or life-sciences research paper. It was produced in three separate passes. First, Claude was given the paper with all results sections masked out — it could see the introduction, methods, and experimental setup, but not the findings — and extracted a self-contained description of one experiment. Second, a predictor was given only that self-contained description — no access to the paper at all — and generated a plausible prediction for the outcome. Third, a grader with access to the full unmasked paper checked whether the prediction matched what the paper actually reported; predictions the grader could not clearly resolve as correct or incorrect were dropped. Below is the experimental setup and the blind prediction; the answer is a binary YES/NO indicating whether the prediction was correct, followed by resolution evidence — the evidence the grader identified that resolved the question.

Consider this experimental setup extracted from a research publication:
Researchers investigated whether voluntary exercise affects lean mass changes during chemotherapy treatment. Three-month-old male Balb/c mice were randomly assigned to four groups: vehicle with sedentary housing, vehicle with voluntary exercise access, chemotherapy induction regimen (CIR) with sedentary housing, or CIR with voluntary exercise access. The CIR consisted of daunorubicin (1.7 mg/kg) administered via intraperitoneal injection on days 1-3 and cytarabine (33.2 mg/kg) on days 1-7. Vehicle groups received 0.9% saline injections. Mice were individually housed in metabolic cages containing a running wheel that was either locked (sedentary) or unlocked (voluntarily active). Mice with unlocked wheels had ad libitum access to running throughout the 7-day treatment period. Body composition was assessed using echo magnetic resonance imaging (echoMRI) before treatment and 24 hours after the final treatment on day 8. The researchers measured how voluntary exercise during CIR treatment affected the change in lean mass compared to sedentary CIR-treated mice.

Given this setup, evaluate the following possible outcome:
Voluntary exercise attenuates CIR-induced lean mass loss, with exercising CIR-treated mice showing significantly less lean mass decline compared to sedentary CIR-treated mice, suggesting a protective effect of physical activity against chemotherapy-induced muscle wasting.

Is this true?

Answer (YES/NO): NO